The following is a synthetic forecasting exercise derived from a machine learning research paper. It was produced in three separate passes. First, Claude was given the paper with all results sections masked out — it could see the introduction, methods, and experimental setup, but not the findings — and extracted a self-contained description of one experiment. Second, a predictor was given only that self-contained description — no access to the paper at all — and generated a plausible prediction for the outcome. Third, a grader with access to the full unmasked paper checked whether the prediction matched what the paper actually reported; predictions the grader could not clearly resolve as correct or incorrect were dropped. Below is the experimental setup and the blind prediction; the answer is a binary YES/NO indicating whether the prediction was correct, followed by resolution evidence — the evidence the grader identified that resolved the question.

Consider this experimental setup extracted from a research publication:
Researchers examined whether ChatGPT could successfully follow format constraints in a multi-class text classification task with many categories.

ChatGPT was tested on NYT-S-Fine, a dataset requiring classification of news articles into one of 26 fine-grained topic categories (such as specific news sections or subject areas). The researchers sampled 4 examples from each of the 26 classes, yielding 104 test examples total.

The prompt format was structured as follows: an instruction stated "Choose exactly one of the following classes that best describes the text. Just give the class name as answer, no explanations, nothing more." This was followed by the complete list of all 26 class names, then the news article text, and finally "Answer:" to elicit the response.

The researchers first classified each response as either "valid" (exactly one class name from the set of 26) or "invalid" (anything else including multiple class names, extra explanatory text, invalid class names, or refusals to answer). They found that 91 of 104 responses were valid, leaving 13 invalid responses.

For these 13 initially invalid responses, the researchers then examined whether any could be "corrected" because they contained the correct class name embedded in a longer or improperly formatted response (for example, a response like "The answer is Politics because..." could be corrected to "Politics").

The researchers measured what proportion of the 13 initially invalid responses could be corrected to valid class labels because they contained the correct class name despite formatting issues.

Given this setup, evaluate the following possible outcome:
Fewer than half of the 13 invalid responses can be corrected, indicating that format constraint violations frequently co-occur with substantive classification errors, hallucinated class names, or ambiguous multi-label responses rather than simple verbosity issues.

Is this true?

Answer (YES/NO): YES